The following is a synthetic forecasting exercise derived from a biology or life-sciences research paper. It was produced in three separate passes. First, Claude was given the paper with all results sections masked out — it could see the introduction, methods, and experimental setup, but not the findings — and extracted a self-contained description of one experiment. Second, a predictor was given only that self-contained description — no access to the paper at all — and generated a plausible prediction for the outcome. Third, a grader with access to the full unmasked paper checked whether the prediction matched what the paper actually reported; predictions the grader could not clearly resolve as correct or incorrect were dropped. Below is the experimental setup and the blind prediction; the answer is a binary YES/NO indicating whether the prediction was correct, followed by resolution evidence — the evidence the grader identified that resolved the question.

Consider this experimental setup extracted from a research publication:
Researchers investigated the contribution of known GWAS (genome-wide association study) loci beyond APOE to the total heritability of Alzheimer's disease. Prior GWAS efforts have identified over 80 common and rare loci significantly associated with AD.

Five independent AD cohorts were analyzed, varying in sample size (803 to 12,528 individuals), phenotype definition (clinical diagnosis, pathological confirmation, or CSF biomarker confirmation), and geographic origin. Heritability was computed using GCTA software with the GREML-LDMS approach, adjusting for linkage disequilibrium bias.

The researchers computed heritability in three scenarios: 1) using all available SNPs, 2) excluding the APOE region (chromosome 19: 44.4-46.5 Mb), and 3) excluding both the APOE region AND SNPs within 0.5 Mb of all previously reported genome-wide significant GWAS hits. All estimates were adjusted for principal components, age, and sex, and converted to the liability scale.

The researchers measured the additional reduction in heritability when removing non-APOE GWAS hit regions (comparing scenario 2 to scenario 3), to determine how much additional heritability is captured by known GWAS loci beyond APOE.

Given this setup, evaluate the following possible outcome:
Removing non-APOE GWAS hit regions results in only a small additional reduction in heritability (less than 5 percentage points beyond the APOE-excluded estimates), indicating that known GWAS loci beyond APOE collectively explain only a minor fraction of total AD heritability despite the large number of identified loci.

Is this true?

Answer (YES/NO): YES